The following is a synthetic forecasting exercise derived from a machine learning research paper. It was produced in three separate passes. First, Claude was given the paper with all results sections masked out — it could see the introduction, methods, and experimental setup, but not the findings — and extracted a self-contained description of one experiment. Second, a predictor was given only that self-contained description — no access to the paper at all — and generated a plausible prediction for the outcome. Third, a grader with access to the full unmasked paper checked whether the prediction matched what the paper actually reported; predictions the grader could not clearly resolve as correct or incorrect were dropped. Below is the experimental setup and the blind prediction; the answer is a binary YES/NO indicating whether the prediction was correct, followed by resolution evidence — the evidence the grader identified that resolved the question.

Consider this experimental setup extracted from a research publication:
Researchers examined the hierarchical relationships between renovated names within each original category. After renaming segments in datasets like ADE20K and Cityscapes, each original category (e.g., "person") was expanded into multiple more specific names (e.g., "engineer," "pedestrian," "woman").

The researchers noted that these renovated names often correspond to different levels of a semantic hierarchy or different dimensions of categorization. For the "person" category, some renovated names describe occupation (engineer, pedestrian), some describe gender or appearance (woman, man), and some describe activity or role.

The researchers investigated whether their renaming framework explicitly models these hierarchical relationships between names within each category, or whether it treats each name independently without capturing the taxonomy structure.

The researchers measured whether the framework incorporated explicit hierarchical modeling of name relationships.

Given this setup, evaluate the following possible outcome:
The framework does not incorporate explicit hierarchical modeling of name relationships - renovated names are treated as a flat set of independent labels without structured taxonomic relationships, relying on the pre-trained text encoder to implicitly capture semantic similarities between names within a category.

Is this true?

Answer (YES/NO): YES